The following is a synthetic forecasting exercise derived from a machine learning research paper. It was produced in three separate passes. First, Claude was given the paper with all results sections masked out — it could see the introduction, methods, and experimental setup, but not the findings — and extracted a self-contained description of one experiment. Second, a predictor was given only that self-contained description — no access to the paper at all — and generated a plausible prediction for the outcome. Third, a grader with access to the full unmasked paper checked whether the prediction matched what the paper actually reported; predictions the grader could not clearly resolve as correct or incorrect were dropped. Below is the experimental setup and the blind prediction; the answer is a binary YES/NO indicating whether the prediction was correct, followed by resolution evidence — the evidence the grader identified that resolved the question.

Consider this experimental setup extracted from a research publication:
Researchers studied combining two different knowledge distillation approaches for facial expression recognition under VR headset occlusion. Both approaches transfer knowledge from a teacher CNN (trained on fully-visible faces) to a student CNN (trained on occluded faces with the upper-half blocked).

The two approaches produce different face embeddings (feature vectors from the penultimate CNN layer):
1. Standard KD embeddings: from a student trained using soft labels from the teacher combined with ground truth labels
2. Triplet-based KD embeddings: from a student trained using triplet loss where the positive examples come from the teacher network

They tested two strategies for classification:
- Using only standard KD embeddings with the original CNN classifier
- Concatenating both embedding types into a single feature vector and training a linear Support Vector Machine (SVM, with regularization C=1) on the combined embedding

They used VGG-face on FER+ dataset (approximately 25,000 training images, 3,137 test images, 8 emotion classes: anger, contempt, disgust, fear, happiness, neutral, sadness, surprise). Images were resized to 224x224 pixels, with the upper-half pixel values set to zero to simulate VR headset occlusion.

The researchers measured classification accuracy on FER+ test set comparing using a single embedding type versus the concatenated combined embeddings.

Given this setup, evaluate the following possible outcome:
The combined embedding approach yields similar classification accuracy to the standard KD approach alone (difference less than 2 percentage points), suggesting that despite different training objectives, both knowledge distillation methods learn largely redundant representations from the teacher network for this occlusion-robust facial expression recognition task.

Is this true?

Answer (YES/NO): YES